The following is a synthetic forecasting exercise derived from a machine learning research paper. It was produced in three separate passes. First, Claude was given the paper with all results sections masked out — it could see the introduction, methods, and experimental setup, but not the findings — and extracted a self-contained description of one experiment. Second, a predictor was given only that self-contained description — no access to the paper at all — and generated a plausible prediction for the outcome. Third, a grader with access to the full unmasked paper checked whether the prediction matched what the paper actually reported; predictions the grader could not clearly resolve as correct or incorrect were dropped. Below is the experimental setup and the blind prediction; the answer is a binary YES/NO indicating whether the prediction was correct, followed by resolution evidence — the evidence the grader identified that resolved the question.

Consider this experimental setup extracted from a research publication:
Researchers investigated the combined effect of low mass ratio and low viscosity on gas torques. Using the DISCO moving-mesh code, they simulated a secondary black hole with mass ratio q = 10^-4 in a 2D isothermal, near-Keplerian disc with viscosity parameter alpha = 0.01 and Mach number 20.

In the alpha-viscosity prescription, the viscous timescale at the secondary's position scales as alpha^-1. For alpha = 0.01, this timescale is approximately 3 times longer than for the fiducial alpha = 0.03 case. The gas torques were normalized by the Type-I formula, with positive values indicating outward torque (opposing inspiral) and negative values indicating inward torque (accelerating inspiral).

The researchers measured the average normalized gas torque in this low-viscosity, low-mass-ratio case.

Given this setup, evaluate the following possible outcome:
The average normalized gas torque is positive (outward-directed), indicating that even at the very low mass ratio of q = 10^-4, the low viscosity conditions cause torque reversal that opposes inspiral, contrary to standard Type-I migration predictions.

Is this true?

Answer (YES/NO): NO